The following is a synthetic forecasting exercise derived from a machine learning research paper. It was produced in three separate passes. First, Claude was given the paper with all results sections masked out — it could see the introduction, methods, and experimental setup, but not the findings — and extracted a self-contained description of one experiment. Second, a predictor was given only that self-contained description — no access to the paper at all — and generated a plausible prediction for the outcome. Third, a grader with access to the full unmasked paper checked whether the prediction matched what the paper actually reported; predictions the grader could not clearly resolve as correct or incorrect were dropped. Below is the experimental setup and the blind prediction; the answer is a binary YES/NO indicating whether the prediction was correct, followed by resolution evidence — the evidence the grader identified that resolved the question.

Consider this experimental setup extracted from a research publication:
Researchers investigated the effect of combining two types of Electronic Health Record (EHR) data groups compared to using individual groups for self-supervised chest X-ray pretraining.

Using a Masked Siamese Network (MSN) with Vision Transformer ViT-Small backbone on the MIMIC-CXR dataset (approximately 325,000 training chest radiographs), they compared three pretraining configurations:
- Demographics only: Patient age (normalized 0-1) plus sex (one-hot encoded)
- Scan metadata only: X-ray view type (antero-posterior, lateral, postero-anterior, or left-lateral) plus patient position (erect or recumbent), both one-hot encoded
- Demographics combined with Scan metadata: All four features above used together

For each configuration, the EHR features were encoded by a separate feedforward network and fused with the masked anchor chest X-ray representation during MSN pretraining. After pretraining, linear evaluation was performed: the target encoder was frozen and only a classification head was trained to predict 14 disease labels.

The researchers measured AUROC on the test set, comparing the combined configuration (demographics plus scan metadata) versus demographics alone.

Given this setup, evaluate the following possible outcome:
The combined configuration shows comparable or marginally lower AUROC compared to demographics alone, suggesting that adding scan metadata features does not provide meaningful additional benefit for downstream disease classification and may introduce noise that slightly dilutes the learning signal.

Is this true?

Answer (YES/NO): YES